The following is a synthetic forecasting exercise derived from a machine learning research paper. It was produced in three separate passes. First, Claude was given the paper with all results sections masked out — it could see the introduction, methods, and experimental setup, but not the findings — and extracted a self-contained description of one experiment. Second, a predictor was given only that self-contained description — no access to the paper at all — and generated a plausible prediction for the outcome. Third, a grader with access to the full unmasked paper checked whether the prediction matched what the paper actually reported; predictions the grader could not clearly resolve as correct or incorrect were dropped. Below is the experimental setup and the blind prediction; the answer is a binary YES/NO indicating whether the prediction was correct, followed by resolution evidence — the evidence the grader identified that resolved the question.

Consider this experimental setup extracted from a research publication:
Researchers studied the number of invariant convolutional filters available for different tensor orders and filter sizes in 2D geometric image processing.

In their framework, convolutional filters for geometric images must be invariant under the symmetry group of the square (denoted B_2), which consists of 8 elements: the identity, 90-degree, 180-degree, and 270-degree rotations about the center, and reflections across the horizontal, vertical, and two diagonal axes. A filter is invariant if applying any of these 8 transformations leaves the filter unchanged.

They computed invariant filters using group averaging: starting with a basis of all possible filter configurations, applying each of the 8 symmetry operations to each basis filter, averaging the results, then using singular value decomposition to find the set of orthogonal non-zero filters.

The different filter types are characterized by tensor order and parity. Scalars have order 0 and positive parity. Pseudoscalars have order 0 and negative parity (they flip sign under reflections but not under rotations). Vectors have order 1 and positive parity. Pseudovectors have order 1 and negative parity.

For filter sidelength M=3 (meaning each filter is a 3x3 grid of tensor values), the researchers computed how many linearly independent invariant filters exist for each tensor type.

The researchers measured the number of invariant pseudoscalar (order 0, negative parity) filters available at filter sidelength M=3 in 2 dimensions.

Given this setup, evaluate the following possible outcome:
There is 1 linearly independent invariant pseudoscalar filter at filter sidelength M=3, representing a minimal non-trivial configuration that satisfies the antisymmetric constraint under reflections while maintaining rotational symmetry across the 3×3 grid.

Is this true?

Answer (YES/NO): NO